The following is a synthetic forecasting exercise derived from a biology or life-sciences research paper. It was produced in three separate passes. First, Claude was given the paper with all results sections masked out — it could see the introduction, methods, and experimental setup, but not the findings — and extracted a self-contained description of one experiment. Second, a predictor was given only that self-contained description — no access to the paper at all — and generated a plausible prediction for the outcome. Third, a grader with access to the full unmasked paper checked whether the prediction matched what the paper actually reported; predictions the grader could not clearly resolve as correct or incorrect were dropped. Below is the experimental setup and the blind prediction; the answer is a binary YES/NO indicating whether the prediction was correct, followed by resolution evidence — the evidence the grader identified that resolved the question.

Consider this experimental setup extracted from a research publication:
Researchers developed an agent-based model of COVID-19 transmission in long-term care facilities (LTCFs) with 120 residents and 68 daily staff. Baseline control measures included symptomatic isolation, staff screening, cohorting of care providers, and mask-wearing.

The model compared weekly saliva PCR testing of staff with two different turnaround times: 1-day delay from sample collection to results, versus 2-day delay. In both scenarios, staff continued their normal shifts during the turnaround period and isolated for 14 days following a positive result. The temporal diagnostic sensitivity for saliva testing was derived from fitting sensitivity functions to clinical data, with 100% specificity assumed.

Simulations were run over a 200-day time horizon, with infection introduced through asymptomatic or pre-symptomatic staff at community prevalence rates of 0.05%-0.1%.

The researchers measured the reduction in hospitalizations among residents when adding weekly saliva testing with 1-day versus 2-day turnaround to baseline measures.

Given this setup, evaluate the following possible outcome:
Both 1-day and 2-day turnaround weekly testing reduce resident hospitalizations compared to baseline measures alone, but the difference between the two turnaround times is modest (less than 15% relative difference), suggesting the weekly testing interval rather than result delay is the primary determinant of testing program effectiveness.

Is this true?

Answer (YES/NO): YES